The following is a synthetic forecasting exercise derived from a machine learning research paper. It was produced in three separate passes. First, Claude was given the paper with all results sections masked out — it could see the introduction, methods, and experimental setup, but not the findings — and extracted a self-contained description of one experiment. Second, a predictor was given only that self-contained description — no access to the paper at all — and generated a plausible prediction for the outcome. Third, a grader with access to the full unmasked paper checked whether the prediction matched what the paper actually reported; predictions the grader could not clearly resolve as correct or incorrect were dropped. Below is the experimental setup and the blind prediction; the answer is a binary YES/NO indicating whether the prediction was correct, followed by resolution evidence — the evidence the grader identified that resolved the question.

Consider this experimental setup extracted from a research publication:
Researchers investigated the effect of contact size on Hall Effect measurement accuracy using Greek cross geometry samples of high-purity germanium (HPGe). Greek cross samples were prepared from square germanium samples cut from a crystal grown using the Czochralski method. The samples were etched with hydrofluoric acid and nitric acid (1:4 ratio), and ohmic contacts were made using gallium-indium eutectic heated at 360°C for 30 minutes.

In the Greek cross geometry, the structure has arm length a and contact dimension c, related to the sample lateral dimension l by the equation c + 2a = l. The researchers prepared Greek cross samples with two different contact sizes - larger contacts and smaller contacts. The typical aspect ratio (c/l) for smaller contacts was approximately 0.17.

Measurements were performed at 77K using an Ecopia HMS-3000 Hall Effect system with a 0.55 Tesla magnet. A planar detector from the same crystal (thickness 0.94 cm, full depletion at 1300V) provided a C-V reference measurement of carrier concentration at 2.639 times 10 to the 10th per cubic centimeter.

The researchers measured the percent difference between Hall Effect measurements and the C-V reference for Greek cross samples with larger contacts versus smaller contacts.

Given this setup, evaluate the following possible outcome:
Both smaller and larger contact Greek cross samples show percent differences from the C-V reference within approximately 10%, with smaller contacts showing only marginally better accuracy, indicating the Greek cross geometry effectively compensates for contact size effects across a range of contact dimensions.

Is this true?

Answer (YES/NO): NO